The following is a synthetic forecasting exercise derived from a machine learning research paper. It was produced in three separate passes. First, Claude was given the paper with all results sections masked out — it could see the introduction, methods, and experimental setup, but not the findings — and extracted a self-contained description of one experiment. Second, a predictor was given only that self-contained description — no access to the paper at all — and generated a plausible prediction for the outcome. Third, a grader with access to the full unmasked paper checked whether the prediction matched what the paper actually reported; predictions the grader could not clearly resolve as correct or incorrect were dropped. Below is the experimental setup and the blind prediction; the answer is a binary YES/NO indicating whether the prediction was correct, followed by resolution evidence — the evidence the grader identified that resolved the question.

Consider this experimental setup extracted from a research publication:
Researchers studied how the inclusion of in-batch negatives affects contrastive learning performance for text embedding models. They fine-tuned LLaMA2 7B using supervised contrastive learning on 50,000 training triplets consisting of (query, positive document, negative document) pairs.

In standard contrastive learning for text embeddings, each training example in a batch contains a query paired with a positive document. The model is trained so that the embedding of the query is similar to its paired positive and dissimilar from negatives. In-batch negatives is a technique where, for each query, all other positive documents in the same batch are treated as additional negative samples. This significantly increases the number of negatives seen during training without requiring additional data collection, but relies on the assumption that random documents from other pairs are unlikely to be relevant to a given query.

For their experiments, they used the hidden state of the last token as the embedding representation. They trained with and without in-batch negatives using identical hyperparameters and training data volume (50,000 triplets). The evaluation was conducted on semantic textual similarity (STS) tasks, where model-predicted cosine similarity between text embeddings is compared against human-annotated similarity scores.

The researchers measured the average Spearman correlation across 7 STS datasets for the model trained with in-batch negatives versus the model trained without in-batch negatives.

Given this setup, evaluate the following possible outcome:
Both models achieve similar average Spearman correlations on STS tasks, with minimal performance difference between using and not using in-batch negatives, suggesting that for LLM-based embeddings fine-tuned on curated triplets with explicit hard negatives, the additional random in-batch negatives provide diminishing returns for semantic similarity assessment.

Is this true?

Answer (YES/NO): NO